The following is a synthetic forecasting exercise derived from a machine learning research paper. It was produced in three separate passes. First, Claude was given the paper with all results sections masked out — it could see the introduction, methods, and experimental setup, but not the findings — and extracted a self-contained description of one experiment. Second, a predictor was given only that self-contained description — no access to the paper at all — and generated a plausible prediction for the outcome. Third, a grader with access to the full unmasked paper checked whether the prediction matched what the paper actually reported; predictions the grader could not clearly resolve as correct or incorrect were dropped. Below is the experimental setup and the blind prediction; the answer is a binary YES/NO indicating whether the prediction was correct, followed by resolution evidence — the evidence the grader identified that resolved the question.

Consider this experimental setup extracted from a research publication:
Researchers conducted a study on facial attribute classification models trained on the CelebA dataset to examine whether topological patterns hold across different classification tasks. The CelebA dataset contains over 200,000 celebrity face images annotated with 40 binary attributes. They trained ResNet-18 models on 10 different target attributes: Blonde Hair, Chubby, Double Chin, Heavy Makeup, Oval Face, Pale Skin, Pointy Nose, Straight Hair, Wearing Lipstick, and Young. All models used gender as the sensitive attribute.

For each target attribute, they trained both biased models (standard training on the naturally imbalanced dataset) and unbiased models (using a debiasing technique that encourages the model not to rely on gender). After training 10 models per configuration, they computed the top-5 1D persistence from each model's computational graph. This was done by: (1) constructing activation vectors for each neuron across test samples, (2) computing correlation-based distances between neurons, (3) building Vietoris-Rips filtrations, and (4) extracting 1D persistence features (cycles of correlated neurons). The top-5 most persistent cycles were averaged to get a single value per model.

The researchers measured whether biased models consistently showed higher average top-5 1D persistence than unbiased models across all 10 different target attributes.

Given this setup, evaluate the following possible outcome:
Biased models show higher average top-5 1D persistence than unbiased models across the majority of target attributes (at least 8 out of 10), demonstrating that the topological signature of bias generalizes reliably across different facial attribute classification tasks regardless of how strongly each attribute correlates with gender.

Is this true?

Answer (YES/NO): YES